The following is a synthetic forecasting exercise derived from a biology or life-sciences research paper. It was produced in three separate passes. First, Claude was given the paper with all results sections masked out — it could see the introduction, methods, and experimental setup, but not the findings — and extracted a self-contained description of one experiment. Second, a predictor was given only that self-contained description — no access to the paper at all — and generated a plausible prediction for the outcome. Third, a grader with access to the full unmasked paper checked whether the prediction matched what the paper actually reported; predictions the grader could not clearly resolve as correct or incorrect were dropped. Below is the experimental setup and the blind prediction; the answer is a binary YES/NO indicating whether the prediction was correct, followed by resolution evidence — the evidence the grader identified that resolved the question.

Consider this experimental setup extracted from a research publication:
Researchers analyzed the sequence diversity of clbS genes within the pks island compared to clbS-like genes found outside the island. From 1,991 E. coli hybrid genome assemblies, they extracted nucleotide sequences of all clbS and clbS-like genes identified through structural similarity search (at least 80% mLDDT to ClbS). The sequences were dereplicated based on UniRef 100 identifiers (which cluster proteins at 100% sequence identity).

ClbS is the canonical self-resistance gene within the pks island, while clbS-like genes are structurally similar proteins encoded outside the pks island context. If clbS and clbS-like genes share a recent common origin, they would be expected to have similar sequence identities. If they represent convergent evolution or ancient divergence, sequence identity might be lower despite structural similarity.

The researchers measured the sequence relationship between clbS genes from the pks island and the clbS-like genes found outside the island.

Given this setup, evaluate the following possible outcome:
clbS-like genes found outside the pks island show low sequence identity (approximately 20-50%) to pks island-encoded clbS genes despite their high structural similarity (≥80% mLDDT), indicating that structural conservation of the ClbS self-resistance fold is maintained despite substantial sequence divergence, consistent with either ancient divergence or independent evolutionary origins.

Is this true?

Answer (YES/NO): NO